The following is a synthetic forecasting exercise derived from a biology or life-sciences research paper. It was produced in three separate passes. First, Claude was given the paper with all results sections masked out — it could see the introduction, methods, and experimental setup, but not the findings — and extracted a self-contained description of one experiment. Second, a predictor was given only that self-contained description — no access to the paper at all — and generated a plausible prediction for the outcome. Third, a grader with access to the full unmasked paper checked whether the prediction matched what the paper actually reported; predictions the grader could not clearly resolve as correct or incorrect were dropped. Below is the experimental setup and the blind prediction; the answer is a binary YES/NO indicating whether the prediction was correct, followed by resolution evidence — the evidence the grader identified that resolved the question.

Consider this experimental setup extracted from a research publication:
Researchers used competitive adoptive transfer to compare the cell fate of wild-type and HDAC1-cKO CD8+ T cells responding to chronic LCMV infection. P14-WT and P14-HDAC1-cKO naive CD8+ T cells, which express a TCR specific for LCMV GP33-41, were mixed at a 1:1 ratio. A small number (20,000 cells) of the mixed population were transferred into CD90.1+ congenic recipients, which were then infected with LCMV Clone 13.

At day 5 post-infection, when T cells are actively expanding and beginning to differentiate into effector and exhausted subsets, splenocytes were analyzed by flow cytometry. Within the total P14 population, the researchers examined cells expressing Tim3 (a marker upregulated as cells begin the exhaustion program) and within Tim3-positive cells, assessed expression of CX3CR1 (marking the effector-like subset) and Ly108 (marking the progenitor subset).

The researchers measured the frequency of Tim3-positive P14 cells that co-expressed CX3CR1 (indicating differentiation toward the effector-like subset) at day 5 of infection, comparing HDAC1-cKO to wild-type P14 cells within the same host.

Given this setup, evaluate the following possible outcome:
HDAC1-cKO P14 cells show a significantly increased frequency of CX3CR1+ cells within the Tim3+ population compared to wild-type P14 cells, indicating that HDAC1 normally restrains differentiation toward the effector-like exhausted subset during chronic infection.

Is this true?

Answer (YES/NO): NO